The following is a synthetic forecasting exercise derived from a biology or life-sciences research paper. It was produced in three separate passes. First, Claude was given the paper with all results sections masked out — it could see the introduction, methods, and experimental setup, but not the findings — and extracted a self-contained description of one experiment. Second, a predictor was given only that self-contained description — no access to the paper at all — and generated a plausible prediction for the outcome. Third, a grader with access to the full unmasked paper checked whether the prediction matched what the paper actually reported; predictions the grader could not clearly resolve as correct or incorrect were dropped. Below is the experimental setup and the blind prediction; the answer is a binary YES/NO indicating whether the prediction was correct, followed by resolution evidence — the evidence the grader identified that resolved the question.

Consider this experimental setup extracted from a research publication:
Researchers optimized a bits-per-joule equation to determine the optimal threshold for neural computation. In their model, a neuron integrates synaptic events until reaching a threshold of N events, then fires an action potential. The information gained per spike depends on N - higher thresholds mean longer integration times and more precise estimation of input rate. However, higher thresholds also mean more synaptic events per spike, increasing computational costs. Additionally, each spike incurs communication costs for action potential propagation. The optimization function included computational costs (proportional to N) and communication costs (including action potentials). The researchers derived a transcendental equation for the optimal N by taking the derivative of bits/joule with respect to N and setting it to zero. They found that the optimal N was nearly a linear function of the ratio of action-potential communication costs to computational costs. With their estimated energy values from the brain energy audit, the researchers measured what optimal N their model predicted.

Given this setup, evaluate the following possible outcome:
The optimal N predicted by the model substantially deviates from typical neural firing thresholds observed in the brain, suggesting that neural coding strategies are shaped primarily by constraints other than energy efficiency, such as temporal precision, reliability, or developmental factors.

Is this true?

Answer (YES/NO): NO